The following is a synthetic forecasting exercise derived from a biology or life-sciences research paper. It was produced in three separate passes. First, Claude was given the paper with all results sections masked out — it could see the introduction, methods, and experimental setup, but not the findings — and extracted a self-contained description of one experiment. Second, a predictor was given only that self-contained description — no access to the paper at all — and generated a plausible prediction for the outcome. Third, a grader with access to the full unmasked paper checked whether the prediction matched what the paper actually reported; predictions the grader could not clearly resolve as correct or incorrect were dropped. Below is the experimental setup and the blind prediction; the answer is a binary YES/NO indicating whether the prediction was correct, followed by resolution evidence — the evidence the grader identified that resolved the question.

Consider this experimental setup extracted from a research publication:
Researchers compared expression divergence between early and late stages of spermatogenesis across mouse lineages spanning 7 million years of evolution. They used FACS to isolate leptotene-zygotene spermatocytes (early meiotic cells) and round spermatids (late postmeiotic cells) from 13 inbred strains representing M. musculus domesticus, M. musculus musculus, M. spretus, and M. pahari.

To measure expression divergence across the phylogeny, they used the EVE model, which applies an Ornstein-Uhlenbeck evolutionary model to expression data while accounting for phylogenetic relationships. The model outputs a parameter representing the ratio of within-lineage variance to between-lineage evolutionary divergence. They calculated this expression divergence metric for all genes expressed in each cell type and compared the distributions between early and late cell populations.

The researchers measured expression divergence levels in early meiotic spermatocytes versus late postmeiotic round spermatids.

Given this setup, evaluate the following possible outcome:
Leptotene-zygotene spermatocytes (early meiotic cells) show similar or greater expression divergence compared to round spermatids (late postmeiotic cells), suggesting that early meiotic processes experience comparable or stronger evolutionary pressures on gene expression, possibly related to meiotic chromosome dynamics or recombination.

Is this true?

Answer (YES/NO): NO